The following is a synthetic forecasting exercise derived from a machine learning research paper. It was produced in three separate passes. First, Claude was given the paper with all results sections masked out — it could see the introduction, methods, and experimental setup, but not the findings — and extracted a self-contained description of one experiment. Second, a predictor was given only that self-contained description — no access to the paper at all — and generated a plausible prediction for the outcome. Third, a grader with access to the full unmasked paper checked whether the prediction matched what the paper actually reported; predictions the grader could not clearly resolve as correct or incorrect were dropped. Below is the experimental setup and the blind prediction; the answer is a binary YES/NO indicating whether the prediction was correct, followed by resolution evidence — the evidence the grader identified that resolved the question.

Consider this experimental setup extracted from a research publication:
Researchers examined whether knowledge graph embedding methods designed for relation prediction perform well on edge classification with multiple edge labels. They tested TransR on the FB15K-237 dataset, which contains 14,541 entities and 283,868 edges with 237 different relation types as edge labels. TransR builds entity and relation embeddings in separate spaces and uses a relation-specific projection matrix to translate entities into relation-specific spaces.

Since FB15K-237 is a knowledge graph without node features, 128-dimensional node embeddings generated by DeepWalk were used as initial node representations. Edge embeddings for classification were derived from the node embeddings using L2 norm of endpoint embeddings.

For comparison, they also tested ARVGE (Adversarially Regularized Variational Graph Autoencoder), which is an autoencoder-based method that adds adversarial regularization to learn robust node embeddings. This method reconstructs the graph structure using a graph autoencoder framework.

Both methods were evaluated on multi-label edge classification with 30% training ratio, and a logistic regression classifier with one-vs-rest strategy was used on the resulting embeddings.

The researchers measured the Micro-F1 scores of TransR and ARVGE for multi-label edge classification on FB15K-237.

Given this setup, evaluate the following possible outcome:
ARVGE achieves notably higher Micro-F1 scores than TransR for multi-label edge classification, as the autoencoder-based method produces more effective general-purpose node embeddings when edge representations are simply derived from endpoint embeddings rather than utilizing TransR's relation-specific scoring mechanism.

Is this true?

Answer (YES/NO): NO